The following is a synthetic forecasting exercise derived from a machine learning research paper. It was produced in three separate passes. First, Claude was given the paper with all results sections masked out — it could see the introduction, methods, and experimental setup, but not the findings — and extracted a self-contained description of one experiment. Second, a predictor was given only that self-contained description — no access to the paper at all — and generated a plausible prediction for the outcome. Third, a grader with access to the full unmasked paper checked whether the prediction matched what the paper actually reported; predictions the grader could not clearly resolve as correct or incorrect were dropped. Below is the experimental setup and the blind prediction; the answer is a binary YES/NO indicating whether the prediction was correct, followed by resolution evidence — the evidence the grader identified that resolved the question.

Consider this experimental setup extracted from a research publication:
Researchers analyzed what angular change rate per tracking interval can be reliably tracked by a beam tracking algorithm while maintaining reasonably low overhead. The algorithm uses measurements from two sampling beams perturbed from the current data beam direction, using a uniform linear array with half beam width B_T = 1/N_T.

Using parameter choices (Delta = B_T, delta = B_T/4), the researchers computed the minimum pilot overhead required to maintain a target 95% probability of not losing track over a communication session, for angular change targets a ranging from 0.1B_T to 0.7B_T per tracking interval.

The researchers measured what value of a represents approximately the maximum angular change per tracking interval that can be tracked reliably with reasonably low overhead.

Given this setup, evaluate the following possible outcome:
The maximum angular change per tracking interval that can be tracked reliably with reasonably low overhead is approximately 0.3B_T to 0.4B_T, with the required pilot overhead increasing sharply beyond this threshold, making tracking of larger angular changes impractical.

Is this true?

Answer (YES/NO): NO